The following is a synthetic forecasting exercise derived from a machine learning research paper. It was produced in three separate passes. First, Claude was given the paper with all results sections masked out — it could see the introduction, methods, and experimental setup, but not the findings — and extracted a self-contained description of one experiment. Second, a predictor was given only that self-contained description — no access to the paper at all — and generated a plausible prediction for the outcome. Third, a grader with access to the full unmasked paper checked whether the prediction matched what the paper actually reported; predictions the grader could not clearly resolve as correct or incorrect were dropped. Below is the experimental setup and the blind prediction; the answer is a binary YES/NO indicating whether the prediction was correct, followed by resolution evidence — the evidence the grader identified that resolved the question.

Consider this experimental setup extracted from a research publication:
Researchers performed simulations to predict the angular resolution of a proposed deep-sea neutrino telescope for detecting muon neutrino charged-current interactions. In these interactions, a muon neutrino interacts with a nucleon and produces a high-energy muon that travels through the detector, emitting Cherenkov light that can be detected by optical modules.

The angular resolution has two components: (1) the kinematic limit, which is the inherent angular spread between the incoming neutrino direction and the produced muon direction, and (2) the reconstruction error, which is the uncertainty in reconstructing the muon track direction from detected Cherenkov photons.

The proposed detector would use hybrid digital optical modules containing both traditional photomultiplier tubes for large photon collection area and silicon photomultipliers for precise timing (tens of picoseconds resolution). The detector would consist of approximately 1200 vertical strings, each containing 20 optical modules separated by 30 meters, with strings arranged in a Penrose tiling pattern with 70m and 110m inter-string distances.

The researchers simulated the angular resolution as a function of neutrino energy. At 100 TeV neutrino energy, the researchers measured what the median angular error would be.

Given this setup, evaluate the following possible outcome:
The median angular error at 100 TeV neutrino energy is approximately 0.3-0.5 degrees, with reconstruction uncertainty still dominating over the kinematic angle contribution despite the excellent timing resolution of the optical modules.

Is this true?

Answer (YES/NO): NO